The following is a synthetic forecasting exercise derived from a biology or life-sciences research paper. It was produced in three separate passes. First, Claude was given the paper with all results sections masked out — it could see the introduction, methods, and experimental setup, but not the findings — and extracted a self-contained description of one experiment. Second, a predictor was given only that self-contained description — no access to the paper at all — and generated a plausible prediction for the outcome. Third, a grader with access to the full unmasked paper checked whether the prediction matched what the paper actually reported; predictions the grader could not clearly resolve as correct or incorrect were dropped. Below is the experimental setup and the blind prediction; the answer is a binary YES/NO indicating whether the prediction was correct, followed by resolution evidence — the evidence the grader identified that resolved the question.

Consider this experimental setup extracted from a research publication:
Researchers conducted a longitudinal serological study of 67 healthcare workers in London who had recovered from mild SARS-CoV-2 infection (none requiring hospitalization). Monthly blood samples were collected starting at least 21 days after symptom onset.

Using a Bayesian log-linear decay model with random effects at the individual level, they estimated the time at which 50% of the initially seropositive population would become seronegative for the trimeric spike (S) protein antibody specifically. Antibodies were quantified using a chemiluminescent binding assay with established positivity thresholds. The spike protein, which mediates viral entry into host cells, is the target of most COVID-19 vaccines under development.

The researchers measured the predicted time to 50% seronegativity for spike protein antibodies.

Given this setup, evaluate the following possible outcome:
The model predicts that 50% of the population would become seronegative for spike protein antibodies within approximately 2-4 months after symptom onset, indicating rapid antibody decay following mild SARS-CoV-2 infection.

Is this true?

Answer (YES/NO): NO